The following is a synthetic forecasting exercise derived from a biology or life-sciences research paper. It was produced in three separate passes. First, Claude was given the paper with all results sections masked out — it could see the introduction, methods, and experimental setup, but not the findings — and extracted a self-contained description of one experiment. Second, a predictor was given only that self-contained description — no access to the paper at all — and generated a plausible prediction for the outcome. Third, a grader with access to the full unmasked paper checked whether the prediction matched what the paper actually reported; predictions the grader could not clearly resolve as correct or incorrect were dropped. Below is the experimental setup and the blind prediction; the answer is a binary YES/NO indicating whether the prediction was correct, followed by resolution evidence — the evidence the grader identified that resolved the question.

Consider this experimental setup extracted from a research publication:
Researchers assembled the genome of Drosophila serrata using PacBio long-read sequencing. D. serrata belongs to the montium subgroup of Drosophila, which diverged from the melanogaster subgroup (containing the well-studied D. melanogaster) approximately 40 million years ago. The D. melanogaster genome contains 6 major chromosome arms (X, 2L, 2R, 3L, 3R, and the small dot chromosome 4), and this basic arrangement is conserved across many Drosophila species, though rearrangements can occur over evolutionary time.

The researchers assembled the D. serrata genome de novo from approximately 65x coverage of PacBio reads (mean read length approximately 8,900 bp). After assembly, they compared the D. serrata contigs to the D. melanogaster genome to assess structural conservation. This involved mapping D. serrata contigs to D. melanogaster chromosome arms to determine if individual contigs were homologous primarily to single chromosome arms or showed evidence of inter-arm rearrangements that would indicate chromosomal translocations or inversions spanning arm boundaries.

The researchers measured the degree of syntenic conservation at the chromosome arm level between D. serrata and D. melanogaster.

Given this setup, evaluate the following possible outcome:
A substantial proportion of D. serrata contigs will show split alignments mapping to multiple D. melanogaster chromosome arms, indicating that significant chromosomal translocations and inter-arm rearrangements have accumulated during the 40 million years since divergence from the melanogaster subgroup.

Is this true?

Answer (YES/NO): NO